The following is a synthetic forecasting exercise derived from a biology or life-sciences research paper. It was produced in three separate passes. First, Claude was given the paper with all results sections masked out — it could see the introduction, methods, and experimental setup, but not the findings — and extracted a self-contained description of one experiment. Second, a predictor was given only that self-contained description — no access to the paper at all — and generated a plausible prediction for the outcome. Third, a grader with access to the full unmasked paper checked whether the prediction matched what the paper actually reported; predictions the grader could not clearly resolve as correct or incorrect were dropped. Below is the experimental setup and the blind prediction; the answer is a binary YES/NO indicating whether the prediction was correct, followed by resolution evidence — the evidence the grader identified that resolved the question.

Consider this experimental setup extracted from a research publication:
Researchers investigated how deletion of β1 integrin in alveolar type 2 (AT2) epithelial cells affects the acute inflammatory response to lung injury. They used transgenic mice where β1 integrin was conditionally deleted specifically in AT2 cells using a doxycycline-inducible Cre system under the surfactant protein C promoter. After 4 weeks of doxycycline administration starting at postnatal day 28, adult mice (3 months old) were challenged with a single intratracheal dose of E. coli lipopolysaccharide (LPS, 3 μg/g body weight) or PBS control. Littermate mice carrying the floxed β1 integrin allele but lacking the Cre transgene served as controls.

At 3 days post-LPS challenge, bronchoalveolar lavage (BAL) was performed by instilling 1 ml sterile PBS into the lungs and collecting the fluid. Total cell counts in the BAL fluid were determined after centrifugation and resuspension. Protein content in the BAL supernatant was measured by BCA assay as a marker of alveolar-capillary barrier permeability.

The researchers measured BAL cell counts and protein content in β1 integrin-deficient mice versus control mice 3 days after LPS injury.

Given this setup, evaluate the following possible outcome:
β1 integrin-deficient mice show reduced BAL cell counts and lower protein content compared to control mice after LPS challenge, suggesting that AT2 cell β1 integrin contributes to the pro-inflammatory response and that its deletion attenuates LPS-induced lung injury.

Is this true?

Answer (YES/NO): NO